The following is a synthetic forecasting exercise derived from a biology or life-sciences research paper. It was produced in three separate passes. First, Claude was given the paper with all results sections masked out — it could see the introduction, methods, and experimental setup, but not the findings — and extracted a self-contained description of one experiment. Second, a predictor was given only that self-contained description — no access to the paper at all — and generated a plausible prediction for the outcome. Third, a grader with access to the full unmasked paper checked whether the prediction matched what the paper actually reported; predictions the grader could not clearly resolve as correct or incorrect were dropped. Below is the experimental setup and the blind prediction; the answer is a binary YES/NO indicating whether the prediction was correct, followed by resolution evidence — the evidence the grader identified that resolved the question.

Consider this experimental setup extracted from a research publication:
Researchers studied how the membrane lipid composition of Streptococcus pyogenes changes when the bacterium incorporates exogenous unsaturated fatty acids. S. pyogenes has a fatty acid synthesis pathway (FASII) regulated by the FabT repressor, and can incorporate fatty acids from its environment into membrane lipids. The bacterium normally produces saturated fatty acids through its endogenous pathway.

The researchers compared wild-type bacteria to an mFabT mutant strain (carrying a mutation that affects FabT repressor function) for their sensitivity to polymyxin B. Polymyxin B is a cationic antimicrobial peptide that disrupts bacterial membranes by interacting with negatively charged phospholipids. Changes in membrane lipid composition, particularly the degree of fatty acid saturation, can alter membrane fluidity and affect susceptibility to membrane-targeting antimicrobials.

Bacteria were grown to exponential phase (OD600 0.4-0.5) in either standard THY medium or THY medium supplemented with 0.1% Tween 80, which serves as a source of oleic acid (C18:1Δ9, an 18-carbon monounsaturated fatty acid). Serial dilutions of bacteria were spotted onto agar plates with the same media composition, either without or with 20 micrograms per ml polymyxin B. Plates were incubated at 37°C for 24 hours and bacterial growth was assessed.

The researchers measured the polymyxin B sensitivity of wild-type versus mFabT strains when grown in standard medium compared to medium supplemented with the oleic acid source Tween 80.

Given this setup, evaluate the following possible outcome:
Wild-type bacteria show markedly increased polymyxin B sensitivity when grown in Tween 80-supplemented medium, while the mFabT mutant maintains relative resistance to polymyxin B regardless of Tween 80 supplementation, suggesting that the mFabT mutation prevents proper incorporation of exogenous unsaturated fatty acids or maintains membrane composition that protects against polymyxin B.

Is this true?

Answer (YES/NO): NO